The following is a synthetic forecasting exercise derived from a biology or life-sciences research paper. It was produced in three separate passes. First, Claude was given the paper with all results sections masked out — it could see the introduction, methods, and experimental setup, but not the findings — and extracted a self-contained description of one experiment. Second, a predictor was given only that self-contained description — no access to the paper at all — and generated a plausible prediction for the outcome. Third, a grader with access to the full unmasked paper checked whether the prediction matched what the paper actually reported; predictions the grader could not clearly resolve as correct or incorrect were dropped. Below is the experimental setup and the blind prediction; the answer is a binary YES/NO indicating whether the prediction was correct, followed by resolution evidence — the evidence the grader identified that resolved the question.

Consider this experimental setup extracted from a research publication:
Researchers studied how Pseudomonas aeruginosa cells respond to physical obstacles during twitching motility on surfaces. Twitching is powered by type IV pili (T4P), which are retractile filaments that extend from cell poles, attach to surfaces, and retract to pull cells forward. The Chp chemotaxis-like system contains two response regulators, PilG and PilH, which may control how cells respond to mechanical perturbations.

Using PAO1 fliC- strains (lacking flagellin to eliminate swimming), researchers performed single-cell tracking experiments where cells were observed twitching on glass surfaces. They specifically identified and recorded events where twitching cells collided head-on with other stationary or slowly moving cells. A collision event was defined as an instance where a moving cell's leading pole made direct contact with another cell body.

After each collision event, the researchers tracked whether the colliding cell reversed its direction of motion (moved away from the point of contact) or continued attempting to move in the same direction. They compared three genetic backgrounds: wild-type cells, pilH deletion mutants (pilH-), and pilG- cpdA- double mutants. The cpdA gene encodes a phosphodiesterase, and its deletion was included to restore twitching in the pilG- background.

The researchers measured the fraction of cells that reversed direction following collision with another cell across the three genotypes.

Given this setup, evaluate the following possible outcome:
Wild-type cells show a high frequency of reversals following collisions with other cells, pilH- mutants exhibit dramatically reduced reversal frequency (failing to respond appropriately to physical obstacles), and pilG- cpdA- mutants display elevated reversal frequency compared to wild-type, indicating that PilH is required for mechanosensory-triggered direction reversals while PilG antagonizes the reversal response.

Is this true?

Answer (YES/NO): NO